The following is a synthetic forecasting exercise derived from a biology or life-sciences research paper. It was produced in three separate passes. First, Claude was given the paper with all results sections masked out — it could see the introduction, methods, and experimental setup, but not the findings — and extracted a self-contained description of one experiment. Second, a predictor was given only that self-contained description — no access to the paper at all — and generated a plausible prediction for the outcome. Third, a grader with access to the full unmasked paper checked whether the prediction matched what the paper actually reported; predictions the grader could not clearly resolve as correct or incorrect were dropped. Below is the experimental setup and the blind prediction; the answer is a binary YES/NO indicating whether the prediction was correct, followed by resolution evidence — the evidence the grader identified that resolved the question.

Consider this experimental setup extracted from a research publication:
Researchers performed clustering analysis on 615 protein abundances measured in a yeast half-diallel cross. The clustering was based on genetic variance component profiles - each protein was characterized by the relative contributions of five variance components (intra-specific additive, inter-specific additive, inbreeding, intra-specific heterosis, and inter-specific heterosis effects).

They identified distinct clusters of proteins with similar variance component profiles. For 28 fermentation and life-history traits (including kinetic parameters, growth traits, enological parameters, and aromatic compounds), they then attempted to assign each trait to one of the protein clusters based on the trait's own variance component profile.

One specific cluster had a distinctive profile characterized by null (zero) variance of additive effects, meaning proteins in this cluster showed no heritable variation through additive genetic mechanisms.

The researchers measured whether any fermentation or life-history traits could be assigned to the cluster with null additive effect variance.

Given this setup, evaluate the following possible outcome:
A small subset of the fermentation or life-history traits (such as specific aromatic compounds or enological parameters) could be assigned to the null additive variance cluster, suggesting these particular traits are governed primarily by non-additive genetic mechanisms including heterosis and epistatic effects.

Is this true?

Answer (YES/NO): NO